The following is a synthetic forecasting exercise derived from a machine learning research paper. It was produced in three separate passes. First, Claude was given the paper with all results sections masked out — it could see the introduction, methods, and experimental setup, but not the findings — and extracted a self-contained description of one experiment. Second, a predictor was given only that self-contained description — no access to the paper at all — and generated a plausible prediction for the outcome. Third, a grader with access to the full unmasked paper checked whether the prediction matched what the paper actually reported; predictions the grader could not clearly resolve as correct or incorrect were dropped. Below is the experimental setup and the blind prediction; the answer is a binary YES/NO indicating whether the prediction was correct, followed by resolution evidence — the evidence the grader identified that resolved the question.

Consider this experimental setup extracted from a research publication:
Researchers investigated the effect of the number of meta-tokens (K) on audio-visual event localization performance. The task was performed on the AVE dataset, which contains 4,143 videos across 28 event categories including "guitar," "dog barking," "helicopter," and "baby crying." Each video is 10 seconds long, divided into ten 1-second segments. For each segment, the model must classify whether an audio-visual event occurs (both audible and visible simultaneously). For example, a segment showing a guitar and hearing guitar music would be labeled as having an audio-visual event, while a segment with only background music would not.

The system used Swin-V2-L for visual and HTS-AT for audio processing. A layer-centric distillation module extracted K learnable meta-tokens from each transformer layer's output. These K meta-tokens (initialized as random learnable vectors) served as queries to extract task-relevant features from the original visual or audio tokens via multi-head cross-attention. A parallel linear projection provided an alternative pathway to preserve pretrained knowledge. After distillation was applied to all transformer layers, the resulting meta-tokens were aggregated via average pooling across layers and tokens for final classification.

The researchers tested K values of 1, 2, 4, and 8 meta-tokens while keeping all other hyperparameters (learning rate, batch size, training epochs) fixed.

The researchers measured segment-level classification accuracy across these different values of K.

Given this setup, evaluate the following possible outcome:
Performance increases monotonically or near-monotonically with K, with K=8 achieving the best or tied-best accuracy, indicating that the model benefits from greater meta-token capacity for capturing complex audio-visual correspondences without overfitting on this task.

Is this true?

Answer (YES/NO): NO